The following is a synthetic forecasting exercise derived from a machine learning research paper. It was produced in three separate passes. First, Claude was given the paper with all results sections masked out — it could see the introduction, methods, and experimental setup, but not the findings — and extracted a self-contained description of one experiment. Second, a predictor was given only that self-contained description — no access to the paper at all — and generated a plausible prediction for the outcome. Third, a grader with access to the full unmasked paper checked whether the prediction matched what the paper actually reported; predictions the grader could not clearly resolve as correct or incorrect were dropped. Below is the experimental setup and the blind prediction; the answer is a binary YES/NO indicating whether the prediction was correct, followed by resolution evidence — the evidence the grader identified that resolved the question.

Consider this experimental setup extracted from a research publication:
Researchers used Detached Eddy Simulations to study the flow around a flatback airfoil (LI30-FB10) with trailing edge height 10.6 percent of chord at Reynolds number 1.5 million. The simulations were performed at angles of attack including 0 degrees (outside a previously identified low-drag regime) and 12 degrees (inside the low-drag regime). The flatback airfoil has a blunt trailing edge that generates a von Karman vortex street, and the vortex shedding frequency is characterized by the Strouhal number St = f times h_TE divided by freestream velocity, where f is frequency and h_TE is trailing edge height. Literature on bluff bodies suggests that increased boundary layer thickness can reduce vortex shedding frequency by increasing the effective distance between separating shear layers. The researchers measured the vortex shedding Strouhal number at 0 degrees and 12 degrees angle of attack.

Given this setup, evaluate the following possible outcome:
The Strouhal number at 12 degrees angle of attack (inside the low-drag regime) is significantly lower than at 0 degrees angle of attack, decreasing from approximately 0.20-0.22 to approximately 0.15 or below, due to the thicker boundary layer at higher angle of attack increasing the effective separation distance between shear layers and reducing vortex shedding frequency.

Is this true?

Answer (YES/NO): NO